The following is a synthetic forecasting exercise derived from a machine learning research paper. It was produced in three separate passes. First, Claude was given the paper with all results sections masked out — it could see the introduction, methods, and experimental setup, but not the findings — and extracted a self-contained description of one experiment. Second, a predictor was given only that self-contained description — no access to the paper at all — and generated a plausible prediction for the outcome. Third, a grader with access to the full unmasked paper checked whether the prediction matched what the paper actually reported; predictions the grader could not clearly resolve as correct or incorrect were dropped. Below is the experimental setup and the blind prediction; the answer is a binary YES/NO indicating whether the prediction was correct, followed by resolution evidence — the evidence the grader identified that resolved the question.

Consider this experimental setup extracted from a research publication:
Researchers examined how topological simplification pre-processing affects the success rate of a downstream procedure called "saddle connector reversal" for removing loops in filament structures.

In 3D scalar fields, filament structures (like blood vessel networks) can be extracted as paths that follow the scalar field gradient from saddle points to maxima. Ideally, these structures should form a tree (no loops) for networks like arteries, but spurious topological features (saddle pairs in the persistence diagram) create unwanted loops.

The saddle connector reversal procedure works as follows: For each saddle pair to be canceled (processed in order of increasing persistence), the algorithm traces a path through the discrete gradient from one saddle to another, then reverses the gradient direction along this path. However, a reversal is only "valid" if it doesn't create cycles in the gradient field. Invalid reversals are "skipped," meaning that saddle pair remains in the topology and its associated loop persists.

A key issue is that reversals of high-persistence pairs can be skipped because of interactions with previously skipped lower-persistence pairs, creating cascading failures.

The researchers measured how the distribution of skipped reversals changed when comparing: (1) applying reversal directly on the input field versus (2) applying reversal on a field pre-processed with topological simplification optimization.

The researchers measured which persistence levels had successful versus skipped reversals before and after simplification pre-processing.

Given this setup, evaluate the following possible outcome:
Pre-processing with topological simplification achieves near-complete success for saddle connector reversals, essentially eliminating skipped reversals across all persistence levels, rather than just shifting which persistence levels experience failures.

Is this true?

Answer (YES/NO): NO